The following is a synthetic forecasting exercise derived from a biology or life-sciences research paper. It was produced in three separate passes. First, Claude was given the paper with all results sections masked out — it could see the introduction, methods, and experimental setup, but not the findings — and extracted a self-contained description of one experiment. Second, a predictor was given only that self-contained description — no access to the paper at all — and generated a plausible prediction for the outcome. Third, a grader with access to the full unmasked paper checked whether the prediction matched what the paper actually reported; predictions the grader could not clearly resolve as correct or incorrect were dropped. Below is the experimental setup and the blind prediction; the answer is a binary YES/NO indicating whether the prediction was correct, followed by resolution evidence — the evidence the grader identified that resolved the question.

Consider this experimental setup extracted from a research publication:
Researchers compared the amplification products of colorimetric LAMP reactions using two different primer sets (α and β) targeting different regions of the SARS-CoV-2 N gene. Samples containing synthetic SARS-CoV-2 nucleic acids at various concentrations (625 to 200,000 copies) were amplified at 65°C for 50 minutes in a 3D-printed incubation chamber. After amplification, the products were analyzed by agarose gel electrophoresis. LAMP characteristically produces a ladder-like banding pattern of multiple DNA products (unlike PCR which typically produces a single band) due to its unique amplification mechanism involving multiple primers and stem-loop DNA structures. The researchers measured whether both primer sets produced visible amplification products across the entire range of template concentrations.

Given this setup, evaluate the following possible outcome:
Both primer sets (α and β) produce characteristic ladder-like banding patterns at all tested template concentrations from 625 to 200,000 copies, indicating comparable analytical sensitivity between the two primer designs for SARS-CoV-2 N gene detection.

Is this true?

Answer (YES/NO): YES